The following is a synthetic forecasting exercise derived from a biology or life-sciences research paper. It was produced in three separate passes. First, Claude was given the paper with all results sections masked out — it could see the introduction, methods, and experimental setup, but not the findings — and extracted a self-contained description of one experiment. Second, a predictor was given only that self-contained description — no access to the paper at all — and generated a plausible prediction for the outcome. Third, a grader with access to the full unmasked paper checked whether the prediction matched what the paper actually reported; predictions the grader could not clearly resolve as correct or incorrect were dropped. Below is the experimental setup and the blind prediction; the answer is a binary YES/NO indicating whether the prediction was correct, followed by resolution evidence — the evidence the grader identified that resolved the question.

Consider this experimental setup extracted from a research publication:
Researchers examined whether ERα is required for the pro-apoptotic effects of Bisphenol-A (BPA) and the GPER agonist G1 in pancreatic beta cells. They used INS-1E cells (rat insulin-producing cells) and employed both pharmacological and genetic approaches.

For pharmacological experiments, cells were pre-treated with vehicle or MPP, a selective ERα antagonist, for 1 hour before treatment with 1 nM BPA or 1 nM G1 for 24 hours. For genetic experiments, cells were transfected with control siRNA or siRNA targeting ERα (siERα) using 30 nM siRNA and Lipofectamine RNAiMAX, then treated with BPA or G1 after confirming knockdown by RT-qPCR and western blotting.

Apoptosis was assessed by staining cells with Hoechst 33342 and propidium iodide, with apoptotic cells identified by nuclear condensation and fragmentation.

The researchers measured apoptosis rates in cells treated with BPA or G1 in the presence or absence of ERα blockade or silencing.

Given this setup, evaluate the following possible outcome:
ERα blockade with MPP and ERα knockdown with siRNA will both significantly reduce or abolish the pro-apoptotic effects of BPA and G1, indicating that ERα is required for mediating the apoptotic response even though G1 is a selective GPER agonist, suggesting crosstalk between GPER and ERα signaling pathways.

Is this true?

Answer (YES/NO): YES